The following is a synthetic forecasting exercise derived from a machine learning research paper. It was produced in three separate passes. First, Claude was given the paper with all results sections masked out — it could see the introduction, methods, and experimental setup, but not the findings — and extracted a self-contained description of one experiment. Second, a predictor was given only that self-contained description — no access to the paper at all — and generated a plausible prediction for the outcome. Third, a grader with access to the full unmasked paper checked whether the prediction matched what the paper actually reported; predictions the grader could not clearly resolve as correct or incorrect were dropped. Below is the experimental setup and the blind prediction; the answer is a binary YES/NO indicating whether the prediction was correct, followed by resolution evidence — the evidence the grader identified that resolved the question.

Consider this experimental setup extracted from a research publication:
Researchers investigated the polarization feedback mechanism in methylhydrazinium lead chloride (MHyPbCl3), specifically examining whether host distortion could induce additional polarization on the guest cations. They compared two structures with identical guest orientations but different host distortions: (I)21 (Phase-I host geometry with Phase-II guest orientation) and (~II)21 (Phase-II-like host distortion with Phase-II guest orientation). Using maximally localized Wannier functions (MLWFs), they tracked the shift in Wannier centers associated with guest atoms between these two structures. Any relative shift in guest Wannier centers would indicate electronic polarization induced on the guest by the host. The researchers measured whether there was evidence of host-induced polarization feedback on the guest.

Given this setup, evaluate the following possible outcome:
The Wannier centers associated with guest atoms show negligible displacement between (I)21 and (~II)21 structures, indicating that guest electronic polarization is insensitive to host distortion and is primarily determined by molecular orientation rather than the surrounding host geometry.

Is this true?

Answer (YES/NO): NO